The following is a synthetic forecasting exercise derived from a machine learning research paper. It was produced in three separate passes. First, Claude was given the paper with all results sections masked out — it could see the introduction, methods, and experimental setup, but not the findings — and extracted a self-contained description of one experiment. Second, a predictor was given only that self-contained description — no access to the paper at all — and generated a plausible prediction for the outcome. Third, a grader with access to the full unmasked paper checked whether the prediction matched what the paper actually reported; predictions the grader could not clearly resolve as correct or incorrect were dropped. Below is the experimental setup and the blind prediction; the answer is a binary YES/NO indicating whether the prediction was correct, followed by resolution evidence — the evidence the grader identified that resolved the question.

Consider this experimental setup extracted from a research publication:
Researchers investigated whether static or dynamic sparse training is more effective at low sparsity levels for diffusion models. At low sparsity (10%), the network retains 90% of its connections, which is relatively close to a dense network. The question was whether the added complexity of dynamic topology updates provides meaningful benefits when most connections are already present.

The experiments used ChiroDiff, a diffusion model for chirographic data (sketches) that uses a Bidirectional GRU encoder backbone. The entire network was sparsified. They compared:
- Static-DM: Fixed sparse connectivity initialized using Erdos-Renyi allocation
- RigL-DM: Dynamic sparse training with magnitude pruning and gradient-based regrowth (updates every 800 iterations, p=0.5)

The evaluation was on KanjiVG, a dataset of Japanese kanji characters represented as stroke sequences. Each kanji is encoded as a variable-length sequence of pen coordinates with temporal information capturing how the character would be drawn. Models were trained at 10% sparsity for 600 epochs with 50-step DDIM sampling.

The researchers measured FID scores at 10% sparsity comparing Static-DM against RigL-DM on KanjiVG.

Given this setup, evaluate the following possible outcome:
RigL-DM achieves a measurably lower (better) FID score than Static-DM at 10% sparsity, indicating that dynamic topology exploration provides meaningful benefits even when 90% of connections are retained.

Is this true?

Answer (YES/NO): YES